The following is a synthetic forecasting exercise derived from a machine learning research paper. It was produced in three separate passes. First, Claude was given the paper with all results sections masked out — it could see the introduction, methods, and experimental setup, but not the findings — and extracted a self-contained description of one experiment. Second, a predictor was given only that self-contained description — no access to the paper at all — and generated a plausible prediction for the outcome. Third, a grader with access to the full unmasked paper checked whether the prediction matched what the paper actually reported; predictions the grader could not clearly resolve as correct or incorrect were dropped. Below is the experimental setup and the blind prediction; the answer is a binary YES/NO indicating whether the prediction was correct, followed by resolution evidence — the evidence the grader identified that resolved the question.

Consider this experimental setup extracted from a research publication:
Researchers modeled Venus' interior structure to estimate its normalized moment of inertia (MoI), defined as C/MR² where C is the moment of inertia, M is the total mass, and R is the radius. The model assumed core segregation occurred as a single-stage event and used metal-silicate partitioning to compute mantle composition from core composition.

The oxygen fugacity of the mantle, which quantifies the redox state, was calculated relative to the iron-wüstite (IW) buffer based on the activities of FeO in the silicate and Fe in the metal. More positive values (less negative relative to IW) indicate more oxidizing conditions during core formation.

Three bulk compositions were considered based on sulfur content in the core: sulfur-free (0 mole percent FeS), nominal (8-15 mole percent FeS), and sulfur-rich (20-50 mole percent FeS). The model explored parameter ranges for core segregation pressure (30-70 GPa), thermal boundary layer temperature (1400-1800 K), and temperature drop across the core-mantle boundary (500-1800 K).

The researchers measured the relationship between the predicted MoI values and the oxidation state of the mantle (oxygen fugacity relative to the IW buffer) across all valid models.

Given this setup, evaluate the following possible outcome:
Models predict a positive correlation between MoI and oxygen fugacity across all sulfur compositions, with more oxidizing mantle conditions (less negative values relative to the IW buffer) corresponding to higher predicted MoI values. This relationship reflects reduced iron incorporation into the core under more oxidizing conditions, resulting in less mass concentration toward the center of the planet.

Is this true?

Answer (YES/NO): YES